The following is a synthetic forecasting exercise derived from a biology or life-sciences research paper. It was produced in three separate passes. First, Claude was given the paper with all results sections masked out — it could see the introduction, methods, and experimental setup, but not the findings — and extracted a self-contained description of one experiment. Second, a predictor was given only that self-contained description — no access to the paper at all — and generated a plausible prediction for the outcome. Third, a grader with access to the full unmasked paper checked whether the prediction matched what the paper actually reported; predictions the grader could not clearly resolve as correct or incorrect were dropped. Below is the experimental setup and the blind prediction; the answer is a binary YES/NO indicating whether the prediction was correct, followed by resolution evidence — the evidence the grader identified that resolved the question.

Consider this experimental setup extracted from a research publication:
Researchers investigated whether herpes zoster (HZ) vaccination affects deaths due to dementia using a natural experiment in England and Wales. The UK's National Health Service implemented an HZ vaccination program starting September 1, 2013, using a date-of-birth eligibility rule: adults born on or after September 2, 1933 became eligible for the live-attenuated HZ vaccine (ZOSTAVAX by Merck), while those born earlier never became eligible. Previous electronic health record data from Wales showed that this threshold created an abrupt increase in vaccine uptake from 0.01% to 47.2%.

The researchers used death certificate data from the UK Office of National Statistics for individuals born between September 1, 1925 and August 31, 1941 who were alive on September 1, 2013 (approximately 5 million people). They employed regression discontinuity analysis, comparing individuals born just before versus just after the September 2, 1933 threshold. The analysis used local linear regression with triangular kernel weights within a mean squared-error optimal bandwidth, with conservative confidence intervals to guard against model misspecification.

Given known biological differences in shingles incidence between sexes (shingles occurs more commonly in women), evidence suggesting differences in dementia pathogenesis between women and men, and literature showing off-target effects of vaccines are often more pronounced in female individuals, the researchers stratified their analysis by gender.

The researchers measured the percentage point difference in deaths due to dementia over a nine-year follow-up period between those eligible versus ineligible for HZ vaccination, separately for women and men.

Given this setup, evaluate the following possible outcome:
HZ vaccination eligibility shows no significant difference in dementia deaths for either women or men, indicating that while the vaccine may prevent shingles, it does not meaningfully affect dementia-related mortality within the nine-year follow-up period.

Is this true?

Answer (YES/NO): NO